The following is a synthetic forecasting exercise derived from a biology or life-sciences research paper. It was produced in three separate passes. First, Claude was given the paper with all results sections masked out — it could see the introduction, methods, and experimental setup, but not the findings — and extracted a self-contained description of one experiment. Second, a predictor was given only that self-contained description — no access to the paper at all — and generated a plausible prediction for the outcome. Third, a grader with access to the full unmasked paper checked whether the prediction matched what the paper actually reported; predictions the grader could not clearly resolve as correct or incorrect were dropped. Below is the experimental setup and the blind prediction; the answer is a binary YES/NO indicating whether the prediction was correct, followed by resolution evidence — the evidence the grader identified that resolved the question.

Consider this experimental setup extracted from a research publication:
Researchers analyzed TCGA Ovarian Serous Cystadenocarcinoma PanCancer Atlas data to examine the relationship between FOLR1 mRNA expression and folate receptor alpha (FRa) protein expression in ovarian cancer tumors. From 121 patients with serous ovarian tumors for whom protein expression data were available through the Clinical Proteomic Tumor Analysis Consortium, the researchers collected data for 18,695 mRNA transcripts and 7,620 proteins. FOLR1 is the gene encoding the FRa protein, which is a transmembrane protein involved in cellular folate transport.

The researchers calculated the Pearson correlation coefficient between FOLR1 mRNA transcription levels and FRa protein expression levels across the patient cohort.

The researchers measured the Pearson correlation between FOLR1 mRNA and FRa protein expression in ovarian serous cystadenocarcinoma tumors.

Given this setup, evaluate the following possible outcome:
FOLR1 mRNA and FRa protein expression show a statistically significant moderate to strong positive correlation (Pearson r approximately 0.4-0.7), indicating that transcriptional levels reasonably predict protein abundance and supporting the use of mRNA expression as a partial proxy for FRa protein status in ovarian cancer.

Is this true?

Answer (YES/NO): NO